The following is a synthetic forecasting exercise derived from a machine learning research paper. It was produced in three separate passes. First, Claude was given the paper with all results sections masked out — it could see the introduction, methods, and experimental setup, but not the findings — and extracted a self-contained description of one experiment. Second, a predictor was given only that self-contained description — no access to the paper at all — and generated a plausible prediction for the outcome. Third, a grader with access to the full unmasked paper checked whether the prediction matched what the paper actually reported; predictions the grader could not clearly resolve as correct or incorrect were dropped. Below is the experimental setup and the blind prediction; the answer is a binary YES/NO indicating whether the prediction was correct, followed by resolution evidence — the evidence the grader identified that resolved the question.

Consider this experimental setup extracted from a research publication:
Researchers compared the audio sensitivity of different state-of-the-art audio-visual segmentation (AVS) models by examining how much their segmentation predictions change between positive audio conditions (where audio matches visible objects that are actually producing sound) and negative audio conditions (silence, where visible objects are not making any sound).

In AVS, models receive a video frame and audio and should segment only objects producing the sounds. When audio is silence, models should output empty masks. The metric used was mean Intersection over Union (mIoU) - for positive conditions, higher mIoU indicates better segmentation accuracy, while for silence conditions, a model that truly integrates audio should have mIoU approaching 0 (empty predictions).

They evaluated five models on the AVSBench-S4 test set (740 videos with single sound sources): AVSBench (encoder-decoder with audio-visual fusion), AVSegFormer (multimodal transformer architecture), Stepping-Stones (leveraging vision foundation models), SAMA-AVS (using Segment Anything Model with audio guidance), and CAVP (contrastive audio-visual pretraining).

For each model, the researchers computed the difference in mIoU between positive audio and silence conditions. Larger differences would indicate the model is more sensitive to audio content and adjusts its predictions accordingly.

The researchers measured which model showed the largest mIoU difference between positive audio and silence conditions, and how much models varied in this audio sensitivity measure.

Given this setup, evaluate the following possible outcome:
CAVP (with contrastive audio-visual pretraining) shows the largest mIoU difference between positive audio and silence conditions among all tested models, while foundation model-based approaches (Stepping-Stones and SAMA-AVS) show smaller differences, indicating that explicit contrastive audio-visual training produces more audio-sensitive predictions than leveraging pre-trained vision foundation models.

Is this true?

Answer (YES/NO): NO